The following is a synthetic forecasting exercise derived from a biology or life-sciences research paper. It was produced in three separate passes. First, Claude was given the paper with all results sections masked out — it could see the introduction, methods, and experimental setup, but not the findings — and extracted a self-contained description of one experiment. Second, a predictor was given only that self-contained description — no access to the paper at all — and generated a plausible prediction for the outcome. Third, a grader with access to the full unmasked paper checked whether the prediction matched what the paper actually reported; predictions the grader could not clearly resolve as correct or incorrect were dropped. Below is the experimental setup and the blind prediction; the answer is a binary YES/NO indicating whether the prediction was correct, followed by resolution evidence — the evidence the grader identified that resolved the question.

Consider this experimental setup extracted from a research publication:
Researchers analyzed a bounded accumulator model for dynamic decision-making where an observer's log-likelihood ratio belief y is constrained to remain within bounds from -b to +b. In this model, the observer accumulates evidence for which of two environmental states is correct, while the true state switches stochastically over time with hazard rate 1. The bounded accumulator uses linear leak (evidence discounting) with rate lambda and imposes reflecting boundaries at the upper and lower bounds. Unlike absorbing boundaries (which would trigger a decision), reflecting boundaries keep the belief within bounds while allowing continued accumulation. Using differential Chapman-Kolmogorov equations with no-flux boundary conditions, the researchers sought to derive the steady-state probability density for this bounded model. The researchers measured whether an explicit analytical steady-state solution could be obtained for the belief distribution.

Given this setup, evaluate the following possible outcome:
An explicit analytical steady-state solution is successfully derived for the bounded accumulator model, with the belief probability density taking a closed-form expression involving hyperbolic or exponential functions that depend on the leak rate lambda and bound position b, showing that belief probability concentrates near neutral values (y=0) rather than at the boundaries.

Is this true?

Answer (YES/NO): NO